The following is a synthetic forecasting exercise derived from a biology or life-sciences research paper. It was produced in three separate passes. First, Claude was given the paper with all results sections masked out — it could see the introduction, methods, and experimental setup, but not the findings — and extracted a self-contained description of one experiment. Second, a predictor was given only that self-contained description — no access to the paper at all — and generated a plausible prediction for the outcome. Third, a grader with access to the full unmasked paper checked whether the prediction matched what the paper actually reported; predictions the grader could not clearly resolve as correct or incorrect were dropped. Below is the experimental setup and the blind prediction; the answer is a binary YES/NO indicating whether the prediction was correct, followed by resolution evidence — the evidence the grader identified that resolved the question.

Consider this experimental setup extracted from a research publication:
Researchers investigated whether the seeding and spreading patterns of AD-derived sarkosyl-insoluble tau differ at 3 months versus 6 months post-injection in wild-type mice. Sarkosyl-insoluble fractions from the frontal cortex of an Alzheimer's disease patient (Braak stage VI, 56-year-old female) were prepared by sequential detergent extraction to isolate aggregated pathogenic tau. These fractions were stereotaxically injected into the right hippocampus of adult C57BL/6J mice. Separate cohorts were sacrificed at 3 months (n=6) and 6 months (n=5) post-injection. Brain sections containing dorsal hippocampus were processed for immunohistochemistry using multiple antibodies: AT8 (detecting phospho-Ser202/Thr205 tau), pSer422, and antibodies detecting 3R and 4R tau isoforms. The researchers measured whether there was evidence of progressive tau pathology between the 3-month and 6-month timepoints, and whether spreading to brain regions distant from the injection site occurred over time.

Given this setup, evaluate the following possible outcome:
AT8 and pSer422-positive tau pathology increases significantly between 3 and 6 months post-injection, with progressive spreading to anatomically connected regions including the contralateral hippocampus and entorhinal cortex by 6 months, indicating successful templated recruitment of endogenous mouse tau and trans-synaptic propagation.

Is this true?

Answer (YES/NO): NO